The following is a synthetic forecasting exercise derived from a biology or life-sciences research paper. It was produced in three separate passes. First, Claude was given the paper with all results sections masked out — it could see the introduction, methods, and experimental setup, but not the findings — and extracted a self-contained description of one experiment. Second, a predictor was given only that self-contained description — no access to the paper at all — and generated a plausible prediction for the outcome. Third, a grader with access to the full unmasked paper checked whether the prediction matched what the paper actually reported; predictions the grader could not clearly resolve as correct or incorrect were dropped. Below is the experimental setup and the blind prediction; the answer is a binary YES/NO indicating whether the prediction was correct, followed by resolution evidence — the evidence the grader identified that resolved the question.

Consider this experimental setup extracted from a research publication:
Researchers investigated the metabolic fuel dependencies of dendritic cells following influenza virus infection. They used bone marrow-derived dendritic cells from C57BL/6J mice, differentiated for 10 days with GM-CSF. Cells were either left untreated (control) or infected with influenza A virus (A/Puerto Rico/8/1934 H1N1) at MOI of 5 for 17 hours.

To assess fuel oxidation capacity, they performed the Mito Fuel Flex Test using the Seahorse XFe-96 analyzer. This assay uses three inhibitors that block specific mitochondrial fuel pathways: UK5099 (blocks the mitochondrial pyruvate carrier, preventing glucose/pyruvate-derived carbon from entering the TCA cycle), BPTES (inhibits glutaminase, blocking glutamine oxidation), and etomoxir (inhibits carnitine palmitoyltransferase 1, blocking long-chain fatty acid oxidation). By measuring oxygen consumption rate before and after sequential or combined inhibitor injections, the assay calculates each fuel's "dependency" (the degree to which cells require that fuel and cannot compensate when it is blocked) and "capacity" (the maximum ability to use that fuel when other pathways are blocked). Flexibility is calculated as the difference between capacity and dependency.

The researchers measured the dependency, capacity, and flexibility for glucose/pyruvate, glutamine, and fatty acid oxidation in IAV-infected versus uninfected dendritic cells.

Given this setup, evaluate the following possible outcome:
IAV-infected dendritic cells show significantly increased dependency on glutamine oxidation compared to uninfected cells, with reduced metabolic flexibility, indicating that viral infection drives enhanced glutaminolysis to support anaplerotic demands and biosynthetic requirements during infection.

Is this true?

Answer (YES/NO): NO